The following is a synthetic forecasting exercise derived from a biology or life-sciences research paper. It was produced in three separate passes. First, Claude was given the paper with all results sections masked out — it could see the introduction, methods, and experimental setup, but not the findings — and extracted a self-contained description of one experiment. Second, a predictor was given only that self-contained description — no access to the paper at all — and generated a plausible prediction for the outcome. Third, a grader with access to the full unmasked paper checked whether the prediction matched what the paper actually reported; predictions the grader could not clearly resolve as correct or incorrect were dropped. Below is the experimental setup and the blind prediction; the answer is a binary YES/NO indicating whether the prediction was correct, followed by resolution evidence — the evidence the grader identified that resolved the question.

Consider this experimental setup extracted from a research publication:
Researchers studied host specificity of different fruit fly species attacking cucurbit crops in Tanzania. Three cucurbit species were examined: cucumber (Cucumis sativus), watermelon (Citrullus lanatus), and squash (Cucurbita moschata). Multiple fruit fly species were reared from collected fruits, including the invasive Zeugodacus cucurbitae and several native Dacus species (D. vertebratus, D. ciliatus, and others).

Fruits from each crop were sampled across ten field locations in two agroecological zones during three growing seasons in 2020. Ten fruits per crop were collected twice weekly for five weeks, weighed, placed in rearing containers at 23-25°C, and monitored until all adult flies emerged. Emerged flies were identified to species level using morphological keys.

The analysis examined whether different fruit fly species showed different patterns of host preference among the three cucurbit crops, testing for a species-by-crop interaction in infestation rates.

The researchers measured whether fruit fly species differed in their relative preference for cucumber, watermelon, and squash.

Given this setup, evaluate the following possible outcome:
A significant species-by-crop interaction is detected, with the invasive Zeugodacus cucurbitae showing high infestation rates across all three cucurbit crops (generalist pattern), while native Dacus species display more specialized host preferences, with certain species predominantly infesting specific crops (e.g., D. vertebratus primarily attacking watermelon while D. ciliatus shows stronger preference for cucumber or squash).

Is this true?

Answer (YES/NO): NO